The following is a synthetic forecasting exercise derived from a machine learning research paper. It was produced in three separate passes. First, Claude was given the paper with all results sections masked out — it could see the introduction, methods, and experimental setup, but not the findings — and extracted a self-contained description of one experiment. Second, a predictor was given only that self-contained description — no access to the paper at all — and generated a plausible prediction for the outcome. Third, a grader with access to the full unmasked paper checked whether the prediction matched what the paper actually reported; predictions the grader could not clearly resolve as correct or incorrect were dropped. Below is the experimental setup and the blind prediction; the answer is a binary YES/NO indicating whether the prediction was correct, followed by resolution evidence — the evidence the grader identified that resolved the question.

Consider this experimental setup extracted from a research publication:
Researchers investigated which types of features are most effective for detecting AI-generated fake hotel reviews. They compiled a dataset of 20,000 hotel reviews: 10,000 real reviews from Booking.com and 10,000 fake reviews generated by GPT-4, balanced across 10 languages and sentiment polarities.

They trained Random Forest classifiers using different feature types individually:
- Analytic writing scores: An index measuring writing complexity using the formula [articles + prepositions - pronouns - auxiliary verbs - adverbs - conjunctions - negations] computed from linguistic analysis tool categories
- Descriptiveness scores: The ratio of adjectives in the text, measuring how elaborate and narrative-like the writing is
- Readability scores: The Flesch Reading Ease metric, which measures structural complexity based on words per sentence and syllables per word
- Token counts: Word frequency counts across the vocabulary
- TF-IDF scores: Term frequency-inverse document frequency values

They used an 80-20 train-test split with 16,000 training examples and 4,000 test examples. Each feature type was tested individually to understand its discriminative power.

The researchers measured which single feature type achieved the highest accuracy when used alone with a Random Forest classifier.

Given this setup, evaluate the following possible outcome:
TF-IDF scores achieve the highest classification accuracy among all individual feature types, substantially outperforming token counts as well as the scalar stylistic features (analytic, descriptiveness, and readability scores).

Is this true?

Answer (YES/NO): NO